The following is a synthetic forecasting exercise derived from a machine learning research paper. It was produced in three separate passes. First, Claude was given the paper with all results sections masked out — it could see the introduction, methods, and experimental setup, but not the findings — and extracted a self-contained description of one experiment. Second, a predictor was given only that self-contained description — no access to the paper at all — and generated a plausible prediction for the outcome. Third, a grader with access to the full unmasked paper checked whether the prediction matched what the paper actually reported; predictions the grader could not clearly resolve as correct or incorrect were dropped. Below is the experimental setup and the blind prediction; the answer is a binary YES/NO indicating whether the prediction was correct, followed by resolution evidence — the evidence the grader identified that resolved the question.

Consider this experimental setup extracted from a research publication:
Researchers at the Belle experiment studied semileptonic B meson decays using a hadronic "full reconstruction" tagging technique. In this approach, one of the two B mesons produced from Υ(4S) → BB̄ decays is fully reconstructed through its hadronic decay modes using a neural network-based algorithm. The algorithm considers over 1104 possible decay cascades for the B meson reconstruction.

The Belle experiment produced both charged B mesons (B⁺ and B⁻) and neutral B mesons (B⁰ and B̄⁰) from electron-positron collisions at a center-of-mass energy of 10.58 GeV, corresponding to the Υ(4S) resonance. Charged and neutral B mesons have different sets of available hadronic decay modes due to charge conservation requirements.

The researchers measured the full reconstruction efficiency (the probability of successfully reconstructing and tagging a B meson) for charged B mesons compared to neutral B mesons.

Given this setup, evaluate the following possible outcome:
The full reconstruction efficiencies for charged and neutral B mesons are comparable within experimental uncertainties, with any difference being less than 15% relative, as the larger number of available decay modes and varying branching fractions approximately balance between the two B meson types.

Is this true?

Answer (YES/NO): NO